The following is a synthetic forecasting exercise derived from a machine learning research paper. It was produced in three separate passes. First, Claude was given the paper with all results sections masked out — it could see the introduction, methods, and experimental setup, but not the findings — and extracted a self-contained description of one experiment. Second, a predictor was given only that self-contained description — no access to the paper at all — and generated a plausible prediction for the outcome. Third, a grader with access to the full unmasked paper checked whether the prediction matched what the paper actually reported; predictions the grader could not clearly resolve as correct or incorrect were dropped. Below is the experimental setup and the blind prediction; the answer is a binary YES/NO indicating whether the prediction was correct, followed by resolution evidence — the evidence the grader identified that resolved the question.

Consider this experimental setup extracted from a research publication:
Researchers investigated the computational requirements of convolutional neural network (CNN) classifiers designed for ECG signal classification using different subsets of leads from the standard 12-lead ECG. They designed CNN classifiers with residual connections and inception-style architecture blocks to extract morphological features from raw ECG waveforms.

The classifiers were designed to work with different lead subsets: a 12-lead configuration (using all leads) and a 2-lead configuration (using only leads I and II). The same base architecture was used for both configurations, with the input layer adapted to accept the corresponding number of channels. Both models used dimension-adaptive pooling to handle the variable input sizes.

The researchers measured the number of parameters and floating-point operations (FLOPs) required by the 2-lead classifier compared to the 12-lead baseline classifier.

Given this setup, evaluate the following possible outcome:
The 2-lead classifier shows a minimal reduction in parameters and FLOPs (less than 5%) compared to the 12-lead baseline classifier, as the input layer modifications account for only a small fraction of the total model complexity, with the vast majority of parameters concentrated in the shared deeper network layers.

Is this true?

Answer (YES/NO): NO